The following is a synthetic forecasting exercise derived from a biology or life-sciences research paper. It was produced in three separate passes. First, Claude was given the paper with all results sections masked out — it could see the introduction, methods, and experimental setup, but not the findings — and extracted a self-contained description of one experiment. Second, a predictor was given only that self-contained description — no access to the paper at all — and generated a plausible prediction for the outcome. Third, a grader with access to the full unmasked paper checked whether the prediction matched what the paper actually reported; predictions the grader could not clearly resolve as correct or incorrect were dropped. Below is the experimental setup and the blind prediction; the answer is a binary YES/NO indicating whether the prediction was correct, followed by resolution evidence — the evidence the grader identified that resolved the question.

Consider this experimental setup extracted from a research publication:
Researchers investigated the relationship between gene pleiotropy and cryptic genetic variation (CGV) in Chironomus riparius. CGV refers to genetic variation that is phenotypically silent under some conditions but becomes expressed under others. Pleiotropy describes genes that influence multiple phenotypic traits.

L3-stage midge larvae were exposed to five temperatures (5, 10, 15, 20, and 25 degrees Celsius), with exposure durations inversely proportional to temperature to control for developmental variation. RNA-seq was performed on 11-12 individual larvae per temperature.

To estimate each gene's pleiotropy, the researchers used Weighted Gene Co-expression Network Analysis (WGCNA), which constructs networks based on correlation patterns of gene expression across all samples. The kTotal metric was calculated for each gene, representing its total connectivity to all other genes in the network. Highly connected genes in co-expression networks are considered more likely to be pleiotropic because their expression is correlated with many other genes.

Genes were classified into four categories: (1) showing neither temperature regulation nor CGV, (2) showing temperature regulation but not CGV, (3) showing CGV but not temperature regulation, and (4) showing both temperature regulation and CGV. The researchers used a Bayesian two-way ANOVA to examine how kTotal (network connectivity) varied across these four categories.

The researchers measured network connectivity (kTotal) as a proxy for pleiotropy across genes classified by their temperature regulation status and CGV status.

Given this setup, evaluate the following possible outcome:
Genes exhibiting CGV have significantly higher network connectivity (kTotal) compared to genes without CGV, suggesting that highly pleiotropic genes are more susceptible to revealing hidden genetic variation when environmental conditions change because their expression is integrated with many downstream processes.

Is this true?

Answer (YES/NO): NO